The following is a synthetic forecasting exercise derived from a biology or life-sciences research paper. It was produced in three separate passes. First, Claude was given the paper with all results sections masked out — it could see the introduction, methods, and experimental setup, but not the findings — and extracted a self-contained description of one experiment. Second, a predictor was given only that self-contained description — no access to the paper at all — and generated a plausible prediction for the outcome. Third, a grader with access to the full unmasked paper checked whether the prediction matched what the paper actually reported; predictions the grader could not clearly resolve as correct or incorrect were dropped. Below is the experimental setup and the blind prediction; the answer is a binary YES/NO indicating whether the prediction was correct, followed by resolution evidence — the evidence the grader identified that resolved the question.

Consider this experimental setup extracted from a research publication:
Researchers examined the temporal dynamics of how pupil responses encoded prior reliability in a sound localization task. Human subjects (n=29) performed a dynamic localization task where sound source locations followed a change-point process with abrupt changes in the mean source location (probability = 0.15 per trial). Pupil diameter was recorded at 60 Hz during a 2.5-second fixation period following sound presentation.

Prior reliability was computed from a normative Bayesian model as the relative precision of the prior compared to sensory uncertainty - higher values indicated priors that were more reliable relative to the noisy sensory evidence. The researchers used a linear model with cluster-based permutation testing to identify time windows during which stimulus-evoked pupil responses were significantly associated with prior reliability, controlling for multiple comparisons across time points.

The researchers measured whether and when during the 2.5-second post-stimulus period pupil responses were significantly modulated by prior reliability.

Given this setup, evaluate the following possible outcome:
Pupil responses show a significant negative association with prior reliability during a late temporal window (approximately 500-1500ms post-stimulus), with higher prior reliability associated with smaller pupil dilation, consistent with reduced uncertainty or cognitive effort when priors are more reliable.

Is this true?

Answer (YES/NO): NO